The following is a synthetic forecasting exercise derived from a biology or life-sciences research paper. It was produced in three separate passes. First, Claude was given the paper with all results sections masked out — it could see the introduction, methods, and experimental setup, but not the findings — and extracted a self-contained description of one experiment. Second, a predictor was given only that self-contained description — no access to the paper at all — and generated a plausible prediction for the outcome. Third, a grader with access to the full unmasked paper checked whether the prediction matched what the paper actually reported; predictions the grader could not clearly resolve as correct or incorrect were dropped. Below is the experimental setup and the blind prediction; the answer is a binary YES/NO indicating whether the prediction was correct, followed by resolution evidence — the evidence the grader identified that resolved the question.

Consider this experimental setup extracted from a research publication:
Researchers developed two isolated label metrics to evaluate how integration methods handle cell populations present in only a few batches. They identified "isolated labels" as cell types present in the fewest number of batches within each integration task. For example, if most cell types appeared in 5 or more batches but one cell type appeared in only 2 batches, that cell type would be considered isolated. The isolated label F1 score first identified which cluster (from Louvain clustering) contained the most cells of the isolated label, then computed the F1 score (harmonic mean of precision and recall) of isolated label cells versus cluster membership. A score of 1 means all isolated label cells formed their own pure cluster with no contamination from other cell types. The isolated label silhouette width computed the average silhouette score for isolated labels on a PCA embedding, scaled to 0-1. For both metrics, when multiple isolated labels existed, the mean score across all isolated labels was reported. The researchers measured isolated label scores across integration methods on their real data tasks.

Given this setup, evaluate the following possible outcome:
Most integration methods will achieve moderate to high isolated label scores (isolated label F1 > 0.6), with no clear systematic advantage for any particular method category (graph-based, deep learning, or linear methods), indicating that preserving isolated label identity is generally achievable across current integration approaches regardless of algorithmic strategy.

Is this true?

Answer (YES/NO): NO